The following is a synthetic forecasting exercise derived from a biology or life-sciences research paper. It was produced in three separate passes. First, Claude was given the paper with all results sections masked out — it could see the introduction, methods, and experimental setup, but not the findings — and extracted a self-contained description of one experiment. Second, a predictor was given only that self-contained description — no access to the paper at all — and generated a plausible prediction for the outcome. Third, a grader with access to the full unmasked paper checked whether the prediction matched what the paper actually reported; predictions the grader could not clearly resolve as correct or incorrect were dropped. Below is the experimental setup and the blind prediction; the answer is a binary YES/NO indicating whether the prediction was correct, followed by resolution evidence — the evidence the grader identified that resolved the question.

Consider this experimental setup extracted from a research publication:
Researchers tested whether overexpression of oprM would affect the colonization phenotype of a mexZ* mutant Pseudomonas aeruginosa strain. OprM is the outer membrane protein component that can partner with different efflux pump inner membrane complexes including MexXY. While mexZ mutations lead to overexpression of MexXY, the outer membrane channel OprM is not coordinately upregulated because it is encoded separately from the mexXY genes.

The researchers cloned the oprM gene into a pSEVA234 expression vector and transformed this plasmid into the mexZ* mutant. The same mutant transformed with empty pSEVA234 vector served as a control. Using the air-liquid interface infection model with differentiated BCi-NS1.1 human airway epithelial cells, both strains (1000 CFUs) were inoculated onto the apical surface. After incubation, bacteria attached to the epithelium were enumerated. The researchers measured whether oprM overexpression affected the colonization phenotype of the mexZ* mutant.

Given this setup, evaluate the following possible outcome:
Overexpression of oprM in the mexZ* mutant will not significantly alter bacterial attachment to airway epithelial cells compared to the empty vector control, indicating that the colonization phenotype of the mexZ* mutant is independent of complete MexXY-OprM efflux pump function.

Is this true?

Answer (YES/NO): NO